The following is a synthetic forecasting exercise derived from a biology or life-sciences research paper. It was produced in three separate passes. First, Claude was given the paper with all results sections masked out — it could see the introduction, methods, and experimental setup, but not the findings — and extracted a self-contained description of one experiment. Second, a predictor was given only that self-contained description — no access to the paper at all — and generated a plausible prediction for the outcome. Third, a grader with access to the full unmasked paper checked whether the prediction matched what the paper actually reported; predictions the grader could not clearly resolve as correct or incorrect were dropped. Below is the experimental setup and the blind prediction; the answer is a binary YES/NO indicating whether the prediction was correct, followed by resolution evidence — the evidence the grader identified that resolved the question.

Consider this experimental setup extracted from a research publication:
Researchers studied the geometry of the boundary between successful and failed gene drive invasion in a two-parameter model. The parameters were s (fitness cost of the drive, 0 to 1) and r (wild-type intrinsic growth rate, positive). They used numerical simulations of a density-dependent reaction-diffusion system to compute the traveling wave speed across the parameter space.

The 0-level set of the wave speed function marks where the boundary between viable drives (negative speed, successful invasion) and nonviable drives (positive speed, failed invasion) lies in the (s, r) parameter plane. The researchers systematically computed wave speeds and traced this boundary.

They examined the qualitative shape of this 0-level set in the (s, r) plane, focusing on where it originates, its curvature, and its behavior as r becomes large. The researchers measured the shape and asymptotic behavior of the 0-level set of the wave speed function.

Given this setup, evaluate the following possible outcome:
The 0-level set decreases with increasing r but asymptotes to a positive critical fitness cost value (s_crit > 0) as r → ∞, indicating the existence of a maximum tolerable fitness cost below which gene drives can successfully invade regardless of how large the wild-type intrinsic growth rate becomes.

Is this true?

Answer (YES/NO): NO